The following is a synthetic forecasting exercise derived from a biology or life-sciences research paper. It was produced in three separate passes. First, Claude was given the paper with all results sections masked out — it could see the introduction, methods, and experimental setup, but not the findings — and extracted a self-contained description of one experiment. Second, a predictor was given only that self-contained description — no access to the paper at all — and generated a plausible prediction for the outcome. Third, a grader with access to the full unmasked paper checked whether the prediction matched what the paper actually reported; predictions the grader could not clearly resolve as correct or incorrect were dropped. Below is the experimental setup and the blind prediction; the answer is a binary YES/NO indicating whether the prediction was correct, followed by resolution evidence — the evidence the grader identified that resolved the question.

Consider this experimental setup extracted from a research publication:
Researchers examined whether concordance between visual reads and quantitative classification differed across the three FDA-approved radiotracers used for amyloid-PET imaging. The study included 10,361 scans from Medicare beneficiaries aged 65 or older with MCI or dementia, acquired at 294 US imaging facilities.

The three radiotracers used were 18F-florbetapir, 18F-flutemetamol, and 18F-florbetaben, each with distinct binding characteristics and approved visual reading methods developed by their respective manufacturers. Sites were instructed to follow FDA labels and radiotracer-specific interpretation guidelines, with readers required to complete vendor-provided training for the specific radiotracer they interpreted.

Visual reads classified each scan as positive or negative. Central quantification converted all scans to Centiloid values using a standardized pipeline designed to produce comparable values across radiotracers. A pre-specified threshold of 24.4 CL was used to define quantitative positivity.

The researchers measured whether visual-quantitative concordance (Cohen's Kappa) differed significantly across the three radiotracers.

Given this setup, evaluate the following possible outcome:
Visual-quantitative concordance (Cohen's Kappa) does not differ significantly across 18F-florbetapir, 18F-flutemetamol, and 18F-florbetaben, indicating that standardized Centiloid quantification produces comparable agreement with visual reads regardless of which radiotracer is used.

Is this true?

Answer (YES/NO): NO